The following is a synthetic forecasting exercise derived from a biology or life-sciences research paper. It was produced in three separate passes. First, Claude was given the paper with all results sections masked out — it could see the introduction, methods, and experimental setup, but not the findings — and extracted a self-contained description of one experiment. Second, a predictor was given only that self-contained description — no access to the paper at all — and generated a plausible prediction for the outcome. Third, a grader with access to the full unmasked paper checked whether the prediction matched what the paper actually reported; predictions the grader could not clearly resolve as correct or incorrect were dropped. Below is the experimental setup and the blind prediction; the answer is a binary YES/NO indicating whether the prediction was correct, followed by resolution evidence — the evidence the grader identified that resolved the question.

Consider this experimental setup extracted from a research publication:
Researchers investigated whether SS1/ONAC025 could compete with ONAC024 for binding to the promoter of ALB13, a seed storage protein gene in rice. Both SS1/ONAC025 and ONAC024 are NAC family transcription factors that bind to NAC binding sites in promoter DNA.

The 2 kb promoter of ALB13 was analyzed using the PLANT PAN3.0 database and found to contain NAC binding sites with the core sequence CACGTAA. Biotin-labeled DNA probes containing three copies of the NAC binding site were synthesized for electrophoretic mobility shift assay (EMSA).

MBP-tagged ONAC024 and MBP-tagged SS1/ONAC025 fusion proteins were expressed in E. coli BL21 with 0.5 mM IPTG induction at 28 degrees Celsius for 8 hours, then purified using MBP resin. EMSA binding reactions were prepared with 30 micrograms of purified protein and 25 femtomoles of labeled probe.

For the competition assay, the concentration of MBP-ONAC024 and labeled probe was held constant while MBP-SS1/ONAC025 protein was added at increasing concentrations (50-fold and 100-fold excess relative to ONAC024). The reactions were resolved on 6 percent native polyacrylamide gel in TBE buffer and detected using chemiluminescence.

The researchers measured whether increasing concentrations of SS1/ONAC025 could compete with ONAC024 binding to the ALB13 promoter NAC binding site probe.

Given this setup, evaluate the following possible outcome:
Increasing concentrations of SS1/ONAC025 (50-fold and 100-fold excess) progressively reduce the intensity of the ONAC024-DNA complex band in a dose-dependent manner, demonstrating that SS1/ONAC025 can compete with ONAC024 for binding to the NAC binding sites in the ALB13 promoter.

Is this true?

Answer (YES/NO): NO